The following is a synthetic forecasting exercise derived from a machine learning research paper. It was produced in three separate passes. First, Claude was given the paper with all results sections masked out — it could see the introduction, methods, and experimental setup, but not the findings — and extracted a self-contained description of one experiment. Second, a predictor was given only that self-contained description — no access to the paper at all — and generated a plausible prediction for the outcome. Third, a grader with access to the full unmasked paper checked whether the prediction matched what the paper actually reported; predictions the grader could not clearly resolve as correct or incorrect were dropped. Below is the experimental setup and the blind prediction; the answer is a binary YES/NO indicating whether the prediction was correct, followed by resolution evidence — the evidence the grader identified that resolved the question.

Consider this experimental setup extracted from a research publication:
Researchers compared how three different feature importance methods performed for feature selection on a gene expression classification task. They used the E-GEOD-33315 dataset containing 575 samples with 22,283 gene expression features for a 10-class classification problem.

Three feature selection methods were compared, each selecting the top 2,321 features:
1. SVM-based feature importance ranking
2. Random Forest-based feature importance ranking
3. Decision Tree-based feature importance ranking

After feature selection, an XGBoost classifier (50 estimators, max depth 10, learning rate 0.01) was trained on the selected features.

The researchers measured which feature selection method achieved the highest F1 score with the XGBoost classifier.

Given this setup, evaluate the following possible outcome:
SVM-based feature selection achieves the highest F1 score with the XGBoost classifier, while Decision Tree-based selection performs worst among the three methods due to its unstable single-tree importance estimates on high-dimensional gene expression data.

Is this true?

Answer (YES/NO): NO